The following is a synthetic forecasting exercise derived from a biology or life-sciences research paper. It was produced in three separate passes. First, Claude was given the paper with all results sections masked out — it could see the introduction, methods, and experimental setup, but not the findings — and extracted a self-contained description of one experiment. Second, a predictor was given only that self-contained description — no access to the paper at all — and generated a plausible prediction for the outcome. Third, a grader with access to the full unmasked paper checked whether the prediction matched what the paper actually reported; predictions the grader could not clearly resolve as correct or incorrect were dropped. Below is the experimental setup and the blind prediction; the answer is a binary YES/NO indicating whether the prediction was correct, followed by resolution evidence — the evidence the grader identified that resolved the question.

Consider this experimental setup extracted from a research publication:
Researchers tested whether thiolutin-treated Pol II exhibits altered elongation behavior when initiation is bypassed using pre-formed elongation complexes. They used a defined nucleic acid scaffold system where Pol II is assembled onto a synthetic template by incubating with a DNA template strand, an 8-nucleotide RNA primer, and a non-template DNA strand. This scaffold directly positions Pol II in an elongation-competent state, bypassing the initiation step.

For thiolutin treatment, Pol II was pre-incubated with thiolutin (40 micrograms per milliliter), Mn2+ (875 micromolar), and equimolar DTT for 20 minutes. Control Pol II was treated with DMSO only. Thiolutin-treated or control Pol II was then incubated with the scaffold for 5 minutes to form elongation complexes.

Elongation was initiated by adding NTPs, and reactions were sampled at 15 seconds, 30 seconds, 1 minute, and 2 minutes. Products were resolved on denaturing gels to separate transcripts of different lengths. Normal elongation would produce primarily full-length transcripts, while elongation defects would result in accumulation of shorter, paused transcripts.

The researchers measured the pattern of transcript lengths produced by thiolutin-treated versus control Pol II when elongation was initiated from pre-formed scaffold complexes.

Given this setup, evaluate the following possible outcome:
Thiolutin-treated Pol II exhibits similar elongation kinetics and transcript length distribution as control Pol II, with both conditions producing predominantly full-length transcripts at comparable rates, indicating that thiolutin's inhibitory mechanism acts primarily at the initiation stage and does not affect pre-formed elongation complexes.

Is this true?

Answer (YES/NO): NO